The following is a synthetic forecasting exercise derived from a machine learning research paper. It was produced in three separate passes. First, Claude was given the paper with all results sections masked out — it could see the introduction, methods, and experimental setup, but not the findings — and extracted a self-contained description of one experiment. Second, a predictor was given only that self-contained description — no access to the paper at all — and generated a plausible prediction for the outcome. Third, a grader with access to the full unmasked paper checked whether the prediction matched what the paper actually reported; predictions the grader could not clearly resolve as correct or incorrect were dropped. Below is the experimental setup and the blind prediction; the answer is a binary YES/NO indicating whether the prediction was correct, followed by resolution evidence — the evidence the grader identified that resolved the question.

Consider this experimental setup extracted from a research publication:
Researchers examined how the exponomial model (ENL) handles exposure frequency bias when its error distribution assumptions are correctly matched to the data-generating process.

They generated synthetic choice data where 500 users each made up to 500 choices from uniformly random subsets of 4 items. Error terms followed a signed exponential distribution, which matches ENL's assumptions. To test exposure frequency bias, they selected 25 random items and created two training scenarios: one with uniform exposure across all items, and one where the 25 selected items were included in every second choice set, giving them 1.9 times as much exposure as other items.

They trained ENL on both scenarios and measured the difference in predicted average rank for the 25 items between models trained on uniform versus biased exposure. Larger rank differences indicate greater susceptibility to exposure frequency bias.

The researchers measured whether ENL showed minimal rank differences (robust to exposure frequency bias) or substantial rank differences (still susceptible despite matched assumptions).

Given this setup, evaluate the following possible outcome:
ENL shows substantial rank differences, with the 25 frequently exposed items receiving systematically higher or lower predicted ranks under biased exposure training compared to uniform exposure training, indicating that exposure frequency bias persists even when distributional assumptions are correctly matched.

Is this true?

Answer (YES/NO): NO